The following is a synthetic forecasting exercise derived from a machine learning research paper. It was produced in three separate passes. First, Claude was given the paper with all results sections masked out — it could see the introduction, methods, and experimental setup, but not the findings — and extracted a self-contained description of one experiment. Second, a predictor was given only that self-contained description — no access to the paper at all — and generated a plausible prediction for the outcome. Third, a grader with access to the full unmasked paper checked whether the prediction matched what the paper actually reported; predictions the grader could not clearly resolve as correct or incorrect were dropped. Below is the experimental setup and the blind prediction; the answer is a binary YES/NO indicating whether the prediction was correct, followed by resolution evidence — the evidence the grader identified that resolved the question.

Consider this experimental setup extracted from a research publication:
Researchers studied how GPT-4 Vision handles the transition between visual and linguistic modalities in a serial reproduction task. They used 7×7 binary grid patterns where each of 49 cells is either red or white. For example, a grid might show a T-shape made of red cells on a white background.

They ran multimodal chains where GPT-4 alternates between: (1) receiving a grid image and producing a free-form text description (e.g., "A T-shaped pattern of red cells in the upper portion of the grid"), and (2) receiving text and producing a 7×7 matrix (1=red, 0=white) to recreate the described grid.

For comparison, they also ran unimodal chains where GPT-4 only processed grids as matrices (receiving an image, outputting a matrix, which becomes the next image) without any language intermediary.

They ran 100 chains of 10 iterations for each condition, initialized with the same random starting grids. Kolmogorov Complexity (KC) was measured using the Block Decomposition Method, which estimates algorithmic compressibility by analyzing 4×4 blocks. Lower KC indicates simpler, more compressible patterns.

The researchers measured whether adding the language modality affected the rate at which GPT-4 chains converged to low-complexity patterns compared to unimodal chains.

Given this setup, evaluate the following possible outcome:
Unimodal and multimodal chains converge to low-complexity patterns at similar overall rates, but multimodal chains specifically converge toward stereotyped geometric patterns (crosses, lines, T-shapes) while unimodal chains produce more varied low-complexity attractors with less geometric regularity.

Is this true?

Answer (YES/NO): NO